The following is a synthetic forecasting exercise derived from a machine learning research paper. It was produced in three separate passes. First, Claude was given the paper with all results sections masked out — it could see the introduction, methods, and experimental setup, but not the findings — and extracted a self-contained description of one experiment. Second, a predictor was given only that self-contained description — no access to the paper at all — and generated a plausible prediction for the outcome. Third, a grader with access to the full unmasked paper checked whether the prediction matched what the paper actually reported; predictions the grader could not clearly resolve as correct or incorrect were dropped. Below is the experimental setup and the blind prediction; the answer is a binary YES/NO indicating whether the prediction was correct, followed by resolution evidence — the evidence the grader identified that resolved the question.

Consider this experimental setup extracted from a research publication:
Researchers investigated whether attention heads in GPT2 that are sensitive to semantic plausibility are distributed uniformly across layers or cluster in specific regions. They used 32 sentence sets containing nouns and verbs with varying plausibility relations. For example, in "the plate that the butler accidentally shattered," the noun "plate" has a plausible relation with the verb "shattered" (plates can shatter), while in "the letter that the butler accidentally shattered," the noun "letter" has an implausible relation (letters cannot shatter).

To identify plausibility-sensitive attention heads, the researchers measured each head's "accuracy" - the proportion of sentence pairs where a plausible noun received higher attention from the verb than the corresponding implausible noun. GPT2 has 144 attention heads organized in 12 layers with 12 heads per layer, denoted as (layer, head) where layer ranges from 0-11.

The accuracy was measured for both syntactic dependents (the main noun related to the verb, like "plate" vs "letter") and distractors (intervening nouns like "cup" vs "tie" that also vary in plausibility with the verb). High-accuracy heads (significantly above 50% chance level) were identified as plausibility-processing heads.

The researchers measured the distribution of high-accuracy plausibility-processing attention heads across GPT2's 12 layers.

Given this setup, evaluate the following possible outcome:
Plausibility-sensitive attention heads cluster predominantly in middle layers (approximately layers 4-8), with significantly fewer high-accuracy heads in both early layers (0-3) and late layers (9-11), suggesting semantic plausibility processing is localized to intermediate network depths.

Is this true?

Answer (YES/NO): NO